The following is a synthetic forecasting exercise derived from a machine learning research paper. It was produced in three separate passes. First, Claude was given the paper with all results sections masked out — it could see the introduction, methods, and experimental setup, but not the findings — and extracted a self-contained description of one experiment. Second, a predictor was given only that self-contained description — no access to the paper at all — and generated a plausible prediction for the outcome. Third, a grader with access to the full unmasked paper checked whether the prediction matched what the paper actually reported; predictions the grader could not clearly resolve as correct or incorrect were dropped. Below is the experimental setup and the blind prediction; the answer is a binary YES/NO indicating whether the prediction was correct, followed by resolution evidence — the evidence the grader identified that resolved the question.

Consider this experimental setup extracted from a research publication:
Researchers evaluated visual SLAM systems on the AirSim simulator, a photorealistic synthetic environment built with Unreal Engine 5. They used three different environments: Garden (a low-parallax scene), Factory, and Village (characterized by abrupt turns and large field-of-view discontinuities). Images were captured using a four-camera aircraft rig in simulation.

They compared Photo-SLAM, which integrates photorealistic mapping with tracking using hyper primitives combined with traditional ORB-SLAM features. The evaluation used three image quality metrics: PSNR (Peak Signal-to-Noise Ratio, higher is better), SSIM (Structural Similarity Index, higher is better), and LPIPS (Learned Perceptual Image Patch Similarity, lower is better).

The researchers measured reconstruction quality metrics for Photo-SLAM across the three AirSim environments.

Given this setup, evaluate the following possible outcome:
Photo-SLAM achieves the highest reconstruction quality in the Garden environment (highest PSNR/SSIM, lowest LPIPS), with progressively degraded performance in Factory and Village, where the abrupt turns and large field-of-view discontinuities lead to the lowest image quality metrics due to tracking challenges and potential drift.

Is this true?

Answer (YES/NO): NO